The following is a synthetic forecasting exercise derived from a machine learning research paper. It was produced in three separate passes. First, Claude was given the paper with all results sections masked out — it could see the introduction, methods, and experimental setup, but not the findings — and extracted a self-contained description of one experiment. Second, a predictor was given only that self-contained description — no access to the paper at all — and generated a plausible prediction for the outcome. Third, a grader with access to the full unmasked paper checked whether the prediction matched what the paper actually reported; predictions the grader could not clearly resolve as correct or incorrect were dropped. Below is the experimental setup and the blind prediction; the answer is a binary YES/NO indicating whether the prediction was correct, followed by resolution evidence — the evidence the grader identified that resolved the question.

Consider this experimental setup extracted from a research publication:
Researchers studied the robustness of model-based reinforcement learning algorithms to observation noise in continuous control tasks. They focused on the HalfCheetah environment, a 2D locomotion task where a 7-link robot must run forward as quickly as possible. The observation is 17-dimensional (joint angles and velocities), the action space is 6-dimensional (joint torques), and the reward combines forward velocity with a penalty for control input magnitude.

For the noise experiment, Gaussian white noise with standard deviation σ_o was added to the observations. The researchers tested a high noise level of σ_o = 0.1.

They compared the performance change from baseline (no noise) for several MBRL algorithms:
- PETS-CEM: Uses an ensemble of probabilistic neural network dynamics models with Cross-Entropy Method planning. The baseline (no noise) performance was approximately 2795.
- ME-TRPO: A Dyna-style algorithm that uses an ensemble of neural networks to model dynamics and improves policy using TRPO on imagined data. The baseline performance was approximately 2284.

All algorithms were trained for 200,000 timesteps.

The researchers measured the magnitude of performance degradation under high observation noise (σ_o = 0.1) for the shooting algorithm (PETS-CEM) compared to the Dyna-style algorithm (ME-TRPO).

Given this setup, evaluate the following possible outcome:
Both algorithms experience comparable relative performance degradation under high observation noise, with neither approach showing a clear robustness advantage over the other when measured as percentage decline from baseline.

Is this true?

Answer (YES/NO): NO